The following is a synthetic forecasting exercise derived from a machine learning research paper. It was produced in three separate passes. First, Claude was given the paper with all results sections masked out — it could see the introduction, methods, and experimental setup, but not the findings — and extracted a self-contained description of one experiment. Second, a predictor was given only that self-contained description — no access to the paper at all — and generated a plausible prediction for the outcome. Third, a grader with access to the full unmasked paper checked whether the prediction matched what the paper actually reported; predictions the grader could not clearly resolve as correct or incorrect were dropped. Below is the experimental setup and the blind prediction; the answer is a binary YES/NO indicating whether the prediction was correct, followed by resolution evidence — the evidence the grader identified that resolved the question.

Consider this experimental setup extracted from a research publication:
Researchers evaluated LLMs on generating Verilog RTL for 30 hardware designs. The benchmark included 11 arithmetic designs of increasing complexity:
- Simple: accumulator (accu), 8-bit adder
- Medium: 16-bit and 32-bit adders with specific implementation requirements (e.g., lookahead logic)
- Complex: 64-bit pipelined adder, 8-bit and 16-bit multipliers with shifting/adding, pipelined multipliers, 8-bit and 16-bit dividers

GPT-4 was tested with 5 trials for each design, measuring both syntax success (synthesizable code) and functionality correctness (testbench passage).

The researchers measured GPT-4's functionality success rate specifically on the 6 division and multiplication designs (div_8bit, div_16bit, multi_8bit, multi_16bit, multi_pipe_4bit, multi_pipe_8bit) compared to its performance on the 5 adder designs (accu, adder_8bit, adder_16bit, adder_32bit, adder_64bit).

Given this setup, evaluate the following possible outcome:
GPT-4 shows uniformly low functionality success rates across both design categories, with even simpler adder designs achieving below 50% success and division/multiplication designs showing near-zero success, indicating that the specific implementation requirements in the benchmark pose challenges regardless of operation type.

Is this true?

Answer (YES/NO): NO